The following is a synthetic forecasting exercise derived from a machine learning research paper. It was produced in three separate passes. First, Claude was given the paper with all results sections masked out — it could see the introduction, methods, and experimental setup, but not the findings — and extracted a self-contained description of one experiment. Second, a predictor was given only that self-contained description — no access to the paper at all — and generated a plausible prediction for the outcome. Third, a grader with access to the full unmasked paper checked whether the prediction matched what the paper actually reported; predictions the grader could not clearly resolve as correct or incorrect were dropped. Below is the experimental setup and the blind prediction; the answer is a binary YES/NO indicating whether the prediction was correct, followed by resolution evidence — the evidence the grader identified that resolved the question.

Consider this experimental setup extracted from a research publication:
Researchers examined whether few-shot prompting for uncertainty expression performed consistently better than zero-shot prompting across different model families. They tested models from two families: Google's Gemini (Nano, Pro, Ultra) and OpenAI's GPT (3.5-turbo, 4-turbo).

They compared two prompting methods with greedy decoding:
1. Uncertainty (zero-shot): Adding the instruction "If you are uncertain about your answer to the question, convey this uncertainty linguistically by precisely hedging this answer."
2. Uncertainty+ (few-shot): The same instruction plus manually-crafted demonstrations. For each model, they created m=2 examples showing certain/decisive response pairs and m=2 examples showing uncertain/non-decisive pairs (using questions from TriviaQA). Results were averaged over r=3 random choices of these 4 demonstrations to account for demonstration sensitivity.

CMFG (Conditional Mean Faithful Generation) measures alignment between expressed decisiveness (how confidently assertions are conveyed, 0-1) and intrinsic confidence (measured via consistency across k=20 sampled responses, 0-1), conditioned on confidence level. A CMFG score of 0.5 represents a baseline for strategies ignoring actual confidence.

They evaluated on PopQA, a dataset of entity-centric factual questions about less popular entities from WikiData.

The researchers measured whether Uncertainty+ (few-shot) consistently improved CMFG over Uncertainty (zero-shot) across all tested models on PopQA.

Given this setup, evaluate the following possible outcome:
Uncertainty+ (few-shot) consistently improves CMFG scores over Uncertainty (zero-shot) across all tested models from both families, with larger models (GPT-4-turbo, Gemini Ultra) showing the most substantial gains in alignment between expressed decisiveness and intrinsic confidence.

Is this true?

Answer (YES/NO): NO